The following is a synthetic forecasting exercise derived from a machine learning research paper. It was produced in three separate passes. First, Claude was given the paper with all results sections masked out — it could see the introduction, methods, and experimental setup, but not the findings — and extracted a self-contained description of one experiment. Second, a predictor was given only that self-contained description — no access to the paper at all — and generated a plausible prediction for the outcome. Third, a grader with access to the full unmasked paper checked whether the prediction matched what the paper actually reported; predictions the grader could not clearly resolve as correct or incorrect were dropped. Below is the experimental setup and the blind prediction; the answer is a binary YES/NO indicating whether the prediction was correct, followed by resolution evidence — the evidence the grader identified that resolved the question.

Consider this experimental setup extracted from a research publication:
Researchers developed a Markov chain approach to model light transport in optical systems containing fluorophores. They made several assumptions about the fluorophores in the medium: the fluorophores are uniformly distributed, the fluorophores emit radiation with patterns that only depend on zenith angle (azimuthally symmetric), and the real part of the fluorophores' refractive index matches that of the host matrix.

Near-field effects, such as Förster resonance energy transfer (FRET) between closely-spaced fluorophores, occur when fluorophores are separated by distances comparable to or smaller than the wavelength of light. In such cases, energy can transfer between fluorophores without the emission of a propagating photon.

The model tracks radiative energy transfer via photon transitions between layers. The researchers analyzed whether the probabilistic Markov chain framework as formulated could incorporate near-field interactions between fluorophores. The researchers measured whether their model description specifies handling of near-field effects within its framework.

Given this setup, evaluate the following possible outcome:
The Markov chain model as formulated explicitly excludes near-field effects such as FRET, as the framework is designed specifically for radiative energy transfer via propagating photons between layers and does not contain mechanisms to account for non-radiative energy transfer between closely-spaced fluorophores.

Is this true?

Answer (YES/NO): YES